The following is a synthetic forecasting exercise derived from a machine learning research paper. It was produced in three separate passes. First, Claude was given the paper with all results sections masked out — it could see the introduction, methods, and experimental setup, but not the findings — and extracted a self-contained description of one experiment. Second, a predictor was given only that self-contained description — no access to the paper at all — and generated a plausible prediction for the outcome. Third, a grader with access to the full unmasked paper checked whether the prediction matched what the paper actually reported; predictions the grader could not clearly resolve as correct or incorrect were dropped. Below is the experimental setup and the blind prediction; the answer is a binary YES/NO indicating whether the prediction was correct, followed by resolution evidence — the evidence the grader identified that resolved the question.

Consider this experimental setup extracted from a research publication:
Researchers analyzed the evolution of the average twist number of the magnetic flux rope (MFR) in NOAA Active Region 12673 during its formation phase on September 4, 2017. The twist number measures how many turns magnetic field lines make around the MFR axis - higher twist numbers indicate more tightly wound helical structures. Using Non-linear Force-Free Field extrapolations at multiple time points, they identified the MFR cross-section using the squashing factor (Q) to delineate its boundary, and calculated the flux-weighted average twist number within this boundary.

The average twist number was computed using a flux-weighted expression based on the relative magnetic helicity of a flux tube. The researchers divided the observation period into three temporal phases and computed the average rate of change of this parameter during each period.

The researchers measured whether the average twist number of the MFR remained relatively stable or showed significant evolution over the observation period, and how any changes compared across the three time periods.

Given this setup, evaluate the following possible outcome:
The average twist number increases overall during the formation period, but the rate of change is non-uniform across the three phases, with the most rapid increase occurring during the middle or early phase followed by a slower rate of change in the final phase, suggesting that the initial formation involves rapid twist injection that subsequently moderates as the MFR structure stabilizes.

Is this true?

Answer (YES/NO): YES